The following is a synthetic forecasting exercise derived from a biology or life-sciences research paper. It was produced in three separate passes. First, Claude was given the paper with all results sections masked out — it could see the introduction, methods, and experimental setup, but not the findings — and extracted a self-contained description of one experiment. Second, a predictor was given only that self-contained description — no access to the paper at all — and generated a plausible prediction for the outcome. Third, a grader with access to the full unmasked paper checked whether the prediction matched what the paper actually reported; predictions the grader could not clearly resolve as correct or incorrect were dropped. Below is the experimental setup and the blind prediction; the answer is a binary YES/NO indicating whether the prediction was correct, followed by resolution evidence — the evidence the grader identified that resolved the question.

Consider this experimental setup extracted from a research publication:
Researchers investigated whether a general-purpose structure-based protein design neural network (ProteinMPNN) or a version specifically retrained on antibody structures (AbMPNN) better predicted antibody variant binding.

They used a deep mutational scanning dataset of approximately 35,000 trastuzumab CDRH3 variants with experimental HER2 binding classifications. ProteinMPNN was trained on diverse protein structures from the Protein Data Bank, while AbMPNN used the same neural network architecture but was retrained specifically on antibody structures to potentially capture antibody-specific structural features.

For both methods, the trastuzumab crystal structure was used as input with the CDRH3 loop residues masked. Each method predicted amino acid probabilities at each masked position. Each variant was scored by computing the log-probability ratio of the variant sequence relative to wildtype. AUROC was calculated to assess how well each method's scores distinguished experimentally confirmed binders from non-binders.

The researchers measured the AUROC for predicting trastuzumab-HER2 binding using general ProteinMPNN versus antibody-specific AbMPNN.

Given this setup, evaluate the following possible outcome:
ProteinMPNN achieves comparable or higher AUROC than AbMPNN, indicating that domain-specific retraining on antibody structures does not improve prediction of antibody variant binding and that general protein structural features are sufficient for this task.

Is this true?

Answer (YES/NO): NO